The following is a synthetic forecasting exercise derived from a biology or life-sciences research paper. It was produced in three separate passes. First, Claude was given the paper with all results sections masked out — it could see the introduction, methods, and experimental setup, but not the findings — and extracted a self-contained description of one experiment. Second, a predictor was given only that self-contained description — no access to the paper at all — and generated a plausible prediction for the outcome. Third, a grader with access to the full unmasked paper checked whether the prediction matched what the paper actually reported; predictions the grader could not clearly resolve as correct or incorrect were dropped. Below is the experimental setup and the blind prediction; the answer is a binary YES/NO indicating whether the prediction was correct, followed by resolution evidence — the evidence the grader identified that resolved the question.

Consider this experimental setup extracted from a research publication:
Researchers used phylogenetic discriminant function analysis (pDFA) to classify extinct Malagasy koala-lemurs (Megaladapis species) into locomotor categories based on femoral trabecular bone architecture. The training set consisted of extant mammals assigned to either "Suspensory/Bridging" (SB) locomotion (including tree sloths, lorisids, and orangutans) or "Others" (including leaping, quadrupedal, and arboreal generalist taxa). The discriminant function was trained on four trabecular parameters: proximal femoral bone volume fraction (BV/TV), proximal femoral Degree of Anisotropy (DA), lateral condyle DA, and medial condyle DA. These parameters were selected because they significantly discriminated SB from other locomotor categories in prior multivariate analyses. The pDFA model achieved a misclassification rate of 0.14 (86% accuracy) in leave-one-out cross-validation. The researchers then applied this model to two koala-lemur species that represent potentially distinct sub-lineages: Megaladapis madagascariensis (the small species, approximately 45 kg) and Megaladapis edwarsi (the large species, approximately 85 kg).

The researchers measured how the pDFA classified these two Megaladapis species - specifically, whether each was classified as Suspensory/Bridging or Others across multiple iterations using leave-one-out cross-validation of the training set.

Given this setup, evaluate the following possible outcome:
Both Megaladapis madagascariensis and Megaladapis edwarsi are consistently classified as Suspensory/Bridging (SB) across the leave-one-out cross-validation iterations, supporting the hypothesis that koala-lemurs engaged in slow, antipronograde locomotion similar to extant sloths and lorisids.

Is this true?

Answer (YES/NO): NO